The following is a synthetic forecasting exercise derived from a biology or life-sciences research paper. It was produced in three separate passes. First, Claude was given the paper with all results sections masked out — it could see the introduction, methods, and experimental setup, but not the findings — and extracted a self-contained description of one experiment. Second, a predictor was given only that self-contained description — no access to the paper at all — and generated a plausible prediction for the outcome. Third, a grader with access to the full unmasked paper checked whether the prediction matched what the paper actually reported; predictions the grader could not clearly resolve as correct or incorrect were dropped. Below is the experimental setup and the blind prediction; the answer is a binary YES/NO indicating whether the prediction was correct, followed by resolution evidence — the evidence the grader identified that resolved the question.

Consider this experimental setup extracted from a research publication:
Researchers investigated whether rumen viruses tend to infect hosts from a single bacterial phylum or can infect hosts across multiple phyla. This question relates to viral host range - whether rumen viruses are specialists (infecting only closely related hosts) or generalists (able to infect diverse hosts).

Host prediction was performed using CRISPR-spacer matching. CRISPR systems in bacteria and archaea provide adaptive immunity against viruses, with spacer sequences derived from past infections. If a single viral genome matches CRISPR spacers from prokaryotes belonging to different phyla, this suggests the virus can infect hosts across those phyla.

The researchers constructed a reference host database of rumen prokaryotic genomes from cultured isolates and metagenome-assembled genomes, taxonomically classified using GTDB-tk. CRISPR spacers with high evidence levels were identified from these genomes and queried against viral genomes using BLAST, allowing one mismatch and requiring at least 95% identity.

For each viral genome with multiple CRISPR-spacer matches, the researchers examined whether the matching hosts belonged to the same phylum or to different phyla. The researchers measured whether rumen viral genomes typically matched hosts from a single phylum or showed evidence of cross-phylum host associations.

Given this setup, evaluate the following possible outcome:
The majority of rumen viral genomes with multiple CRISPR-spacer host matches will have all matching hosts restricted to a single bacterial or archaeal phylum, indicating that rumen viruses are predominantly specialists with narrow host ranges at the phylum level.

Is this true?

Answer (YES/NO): YES